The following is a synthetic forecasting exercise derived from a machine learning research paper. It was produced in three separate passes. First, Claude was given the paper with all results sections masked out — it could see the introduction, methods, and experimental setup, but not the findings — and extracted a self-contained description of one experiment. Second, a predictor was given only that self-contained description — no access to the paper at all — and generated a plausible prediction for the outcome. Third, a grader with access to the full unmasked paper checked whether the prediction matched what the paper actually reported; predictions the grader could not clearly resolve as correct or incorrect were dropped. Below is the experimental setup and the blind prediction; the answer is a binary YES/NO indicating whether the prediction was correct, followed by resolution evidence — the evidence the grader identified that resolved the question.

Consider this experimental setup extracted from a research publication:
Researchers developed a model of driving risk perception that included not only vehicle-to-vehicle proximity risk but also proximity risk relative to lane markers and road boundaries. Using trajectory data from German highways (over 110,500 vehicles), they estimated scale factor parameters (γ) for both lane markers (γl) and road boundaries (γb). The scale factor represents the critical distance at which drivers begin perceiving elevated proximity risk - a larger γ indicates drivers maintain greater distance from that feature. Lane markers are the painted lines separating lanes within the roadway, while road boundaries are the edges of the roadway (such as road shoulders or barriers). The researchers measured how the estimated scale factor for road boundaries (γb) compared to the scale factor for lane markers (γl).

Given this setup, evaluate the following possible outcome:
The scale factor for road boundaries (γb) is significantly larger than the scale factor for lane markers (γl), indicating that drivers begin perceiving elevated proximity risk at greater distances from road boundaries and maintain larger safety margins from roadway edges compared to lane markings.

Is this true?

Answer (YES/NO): YES